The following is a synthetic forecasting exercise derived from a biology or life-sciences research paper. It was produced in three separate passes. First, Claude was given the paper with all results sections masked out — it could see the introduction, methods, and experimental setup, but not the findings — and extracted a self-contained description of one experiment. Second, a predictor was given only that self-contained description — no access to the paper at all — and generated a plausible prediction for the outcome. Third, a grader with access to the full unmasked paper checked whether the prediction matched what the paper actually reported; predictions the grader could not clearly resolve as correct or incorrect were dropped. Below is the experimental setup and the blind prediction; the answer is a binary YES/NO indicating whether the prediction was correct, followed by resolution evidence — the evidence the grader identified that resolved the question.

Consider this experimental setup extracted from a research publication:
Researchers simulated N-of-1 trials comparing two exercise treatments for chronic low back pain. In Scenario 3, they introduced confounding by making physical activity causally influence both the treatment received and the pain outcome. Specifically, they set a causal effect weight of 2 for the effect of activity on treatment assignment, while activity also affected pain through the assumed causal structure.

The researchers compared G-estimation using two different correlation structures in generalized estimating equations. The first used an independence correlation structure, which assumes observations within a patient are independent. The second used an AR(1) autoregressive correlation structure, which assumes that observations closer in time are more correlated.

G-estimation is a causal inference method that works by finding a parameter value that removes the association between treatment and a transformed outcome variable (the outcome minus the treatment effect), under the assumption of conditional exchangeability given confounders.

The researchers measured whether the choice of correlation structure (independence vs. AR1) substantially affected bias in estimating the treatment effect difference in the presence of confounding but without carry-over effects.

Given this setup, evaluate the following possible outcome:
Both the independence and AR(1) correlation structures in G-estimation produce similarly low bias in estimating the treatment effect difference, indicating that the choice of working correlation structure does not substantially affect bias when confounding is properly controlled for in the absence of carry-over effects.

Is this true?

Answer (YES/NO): YES